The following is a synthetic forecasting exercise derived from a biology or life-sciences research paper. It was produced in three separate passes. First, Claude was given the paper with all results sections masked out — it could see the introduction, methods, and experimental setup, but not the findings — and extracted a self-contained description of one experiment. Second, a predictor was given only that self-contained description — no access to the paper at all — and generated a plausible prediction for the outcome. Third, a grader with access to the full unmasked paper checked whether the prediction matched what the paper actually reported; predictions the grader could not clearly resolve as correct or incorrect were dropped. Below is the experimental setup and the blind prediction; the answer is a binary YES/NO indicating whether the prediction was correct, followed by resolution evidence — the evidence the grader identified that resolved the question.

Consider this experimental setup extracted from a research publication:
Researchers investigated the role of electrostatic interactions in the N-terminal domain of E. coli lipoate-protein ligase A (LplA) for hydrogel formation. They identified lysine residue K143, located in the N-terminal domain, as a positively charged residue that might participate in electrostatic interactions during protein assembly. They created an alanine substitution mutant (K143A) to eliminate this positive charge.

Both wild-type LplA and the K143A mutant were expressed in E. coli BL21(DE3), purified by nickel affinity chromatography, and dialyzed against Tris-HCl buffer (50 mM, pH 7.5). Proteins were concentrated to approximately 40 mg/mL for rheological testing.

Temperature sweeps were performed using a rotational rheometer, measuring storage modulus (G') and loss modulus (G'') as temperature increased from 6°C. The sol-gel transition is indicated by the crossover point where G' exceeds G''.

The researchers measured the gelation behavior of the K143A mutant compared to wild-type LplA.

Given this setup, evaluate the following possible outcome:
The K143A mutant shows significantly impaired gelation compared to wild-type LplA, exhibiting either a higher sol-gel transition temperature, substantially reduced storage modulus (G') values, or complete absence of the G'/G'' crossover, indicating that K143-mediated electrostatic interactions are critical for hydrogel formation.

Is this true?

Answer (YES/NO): YES